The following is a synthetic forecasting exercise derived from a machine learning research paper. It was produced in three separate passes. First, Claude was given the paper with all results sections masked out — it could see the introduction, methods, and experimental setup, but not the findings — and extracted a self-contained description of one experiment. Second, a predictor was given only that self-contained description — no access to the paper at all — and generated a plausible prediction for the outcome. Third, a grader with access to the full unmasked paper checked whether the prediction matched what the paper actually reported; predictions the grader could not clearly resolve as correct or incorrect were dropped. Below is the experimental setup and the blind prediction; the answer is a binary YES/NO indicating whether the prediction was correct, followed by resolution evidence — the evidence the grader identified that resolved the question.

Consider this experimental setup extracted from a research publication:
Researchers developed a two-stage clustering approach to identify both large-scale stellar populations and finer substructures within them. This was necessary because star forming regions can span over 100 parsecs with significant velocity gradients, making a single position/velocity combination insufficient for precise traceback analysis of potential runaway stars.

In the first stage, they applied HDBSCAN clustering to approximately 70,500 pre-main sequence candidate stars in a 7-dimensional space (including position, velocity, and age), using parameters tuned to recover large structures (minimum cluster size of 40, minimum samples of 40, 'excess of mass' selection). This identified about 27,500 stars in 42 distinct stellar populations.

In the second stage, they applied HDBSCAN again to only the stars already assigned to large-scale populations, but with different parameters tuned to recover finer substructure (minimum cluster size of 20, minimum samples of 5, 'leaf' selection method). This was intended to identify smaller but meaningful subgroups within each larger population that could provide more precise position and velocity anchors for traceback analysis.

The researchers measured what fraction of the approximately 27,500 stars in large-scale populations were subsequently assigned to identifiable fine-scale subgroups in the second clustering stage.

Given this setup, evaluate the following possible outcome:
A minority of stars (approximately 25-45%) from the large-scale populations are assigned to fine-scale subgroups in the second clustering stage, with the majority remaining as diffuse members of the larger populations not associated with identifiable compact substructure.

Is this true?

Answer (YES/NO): YES